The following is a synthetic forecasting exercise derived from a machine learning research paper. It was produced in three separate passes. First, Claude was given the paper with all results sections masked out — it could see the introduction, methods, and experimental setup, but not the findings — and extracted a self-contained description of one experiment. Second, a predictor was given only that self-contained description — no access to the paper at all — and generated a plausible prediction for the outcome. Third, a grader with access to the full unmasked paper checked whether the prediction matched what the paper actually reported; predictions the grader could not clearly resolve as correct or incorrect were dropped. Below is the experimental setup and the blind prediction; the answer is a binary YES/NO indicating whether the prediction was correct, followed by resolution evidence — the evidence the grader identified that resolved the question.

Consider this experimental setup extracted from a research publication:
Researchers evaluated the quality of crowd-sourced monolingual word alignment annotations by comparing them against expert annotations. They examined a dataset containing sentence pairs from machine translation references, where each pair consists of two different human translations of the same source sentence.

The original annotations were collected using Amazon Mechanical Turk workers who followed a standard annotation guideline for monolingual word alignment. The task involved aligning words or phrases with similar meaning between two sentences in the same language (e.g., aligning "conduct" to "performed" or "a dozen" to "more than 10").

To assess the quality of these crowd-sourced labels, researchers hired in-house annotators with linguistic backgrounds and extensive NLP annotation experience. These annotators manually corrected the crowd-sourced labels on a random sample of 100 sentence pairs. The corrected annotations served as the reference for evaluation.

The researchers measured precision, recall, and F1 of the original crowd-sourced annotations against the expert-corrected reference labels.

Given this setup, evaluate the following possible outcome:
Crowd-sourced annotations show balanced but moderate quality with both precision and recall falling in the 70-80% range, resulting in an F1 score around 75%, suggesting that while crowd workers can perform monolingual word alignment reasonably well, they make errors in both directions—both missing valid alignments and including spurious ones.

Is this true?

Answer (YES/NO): NO